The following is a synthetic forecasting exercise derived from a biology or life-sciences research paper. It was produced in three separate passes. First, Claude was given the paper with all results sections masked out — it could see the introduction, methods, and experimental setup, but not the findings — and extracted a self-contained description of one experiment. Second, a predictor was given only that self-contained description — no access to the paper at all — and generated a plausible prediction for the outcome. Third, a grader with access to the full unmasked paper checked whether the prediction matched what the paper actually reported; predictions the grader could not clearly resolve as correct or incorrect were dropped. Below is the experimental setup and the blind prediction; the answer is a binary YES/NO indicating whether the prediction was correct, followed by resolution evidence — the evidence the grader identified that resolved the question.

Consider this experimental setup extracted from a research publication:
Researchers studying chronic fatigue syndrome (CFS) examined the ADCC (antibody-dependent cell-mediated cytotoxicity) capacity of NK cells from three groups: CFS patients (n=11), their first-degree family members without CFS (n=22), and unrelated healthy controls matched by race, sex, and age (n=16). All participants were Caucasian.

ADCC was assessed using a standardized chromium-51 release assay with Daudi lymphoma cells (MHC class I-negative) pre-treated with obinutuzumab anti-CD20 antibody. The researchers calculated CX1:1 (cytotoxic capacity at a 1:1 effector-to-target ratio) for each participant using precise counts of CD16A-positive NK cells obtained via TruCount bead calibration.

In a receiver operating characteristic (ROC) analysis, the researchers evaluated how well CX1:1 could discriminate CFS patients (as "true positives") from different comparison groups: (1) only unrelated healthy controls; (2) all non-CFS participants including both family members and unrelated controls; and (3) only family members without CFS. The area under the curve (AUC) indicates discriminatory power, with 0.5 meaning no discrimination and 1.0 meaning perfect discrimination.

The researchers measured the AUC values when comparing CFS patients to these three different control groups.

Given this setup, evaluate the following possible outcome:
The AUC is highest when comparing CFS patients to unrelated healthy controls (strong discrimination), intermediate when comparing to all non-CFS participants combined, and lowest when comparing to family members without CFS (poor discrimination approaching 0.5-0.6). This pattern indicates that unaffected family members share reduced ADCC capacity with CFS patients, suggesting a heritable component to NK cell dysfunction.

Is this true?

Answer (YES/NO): NO